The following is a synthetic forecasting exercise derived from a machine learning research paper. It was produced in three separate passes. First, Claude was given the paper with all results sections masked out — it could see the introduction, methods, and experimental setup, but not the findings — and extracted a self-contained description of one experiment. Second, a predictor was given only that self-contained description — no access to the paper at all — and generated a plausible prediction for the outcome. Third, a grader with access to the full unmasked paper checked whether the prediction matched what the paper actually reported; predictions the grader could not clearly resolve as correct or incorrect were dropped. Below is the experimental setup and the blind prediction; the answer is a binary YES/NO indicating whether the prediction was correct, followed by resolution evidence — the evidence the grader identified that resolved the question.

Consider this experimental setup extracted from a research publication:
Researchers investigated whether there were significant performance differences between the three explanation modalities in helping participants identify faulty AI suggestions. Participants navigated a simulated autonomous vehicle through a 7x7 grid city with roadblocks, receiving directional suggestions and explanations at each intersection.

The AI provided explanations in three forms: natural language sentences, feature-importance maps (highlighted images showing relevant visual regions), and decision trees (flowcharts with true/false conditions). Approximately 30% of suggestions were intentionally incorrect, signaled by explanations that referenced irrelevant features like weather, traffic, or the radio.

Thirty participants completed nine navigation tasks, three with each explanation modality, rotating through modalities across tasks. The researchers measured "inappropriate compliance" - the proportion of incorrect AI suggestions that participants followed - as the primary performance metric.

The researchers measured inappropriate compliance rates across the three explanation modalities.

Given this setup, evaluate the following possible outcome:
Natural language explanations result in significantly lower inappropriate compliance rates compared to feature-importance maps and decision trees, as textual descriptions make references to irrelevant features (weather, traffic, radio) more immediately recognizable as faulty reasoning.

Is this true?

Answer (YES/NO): NO